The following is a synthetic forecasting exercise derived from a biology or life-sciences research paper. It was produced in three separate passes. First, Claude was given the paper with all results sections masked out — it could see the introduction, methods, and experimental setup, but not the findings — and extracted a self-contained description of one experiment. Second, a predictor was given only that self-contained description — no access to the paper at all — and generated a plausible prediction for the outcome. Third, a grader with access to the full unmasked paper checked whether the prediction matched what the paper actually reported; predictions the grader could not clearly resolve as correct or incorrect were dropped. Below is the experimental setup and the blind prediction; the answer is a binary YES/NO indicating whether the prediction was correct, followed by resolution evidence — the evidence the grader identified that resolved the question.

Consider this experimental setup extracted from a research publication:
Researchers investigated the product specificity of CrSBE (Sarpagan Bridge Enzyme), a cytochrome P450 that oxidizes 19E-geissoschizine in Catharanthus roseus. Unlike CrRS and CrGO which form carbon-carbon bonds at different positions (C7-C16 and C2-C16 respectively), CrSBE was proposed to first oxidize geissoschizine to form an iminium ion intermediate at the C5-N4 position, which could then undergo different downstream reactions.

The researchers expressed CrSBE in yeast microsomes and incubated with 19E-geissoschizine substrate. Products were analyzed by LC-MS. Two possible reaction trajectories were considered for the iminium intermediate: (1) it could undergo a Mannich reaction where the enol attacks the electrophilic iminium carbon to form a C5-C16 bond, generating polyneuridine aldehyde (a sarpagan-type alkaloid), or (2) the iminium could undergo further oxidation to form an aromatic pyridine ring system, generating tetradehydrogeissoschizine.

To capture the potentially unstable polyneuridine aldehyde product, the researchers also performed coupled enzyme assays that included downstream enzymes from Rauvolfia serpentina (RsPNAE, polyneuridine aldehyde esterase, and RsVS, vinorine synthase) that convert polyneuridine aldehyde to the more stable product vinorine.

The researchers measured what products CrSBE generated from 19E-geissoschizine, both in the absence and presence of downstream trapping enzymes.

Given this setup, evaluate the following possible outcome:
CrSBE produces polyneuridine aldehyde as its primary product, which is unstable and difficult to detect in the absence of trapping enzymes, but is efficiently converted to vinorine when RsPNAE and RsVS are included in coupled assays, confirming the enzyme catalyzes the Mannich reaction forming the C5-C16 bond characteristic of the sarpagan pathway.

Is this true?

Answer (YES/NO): YES